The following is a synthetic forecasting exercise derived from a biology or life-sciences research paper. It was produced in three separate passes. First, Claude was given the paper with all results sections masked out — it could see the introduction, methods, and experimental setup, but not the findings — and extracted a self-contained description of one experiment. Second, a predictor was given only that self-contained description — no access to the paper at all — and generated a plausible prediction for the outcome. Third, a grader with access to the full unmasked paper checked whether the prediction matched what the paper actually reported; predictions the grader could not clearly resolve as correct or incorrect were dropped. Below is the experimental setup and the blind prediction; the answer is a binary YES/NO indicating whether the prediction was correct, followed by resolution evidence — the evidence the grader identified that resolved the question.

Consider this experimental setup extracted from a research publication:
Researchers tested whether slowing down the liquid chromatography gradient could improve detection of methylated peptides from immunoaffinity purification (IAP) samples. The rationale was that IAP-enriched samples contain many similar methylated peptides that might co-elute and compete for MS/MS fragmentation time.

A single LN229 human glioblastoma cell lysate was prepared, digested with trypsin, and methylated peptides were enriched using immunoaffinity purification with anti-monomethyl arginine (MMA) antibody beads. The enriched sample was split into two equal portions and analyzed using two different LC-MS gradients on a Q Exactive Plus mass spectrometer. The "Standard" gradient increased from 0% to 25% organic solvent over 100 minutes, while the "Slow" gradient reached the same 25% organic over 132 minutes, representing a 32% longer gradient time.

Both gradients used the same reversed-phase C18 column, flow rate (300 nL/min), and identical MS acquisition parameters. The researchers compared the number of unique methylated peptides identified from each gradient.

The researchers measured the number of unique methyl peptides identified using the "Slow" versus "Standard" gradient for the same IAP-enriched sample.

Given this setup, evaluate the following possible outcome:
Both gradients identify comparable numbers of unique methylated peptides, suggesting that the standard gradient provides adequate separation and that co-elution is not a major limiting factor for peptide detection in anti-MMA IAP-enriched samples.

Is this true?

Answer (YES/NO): NO